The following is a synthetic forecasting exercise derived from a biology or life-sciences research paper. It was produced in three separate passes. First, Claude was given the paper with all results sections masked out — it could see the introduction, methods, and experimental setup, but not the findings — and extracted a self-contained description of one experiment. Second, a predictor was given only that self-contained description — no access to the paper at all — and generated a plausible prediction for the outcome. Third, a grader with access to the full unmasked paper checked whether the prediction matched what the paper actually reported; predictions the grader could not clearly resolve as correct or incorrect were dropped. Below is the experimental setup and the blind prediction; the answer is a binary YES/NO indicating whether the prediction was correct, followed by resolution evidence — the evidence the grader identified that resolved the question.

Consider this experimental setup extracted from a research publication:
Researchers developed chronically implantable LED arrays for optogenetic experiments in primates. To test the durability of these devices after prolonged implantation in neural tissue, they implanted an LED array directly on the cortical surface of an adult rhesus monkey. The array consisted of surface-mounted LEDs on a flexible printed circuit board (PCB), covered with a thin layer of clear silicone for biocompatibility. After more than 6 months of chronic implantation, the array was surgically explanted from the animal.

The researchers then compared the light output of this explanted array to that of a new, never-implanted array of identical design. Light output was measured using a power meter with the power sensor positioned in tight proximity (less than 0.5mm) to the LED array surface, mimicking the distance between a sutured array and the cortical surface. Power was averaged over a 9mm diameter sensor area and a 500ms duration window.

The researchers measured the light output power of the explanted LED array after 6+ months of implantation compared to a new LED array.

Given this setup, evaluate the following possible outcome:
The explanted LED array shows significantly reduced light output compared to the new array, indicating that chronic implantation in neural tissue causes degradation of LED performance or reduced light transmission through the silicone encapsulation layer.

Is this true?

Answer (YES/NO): NO